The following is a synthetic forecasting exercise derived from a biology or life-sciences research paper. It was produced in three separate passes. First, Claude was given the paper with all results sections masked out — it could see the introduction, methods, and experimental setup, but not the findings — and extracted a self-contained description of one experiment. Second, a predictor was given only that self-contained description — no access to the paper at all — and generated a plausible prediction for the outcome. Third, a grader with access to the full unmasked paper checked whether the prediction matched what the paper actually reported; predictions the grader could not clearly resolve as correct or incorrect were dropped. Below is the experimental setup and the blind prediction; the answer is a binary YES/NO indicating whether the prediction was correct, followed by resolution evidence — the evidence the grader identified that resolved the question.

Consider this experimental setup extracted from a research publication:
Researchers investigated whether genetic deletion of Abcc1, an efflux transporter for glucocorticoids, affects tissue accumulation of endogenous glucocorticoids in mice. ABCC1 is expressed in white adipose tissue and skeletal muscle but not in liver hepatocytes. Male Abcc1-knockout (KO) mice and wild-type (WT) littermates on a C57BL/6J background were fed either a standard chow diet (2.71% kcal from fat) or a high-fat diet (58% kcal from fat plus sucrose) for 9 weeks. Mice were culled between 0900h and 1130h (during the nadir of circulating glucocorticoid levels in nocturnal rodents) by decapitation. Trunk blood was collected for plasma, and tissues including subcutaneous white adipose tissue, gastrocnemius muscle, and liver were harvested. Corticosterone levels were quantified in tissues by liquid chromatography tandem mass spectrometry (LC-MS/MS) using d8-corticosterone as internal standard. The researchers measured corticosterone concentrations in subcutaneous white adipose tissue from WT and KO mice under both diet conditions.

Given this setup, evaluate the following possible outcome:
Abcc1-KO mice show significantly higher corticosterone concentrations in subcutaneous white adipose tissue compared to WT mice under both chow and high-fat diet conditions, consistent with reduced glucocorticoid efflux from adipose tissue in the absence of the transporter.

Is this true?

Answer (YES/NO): NO